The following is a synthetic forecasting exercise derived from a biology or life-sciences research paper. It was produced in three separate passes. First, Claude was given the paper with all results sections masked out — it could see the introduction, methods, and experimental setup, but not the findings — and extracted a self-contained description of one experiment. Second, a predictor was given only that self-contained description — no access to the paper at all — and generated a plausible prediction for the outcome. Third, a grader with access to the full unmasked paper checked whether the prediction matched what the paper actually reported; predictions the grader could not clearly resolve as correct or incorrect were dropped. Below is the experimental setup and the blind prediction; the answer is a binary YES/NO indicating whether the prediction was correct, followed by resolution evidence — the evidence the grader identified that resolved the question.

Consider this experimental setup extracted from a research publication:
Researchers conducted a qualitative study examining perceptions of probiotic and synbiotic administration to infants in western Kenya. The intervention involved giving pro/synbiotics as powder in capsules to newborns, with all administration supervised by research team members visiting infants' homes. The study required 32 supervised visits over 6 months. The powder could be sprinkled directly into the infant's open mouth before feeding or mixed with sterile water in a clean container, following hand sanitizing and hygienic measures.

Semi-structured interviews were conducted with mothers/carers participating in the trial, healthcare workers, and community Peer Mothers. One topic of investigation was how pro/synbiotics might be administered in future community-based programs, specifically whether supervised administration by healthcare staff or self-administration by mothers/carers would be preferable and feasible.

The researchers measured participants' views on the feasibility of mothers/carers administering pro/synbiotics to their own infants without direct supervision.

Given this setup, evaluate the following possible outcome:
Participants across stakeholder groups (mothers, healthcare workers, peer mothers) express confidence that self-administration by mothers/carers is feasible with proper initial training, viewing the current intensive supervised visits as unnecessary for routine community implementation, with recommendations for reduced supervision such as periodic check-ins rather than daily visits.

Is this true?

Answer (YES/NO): NO